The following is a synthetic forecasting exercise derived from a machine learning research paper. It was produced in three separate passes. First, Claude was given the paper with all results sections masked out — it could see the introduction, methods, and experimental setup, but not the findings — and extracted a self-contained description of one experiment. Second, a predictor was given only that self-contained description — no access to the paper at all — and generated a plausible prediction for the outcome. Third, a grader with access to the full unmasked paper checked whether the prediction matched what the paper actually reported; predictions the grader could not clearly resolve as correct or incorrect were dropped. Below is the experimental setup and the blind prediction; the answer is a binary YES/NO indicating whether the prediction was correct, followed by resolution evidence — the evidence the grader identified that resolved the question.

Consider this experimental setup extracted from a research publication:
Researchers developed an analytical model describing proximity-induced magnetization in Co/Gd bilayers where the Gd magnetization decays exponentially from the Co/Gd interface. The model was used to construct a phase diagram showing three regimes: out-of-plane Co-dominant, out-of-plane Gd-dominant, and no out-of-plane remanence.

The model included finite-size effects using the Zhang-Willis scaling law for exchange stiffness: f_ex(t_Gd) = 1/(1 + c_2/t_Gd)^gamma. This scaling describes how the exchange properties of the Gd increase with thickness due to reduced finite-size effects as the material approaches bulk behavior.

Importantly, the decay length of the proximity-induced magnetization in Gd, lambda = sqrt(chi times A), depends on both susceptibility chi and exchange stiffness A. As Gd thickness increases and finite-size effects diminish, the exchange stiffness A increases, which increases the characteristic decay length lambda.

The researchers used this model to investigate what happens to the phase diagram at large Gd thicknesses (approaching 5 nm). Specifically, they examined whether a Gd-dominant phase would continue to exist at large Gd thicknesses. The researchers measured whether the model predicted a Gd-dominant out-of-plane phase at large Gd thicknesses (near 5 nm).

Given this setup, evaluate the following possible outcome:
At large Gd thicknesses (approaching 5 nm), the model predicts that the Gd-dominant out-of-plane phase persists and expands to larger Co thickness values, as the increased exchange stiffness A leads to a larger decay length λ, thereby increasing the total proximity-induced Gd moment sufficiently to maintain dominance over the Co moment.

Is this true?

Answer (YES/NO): NO